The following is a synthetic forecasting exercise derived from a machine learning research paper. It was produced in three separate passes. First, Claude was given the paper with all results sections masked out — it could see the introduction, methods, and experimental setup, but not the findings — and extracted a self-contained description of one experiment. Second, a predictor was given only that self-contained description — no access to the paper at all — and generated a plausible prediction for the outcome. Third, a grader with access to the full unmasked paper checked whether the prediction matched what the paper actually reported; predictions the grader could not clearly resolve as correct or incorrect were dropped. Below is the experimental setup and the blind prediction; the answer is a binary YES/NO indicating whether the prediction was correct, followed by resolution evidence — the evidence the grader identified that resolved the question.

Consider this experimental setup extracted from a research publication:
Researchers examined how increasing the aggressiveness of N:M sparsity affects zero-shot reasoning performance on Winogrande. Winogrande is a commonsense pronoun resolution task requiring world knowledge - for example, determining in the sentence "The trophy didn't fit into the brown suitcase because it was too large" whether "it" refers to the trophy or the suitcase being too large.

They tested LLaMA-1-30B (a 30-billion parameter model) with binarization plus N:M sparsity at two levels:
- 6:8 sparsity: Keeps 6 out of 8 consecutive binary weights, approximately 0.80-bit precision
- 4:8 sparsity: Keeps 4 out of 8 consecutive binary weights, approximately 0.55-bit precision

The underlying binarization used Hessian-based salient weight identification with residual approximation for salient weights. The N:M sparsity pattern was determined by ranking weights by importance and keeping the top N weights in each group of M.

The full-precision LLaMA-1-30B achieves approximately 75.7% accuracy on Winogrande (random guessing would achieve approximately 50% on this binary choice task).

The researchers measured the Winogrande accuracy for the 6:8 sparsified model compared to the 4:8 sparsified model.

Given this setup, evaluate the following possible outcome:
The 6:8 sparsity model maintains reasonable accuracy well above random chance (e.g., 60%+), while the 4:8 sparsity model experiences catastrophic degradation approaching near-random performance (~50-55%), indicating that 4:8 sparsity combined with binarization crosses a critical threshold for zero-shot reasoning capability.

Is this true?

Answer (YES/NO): NO